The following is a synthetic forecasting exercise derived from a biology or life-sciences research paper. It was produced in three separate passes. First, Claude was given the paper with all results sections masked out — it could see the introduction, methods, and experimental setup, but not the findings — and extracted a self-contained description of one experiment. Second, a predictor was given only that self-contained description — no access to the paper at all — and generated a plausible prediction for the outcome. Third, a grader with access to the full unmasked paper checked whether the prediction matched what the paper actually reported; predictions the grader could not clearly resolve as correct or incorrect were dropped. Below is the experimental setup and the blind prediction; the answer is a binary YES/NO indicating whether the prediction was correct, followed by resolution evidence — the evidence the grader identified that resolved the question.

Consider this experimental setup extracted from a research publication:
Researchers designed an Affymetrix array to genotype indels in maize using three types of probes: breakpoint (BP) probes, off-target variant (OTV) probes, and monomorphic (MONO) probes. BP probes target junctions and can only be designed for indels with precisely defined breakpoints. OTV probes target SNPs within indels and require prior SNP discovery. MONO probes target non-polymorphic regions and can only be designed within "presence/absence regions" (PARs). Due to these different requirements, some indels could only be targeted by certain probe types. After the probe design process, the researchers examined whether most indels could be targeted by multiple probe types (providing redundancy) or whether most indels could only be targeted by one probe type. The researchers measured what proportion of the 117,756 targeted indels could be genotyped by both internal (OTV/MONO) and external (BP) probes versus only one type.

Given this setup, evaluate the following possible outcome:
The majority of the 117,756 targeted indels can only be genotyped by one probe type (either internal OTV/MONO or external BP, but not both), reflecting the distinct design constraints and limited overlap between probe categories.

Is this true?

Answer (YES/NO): YES